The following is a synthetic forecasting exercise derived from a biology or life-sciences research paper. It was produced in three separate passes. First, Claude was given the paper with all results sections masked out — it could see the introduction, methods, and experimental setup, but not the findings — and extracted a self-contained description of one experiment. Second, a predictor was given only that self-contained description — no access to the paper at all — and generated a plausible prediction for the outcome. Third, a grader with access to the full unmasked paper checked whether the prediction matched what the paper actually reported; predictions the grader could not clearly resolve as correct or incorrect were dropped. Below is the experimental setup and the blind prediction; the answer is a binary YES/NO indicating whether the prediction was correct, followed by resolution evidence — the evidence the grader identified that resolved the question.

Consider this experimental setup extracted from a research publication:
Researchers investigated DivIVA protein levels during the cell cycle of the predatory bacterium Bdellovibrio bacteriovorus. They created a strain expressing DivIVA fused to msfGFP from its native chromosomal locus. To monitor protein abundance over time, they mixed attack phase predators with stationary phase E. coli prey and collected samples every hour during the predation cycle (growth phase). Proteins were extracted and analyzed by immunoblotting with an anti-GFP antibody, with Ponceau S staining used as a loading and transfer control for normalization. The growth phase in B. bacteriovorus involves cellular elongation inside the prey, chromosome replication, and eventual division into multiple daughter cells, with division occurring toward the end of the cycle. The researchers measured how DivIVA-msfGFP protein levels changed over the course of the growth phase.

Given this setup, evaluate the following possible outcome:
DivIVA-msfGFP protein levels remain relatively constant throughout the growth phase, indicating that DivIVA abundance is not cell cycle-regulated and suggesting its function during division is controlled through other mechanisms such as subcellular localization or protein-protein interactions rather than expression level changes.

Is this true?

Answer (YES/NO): NO